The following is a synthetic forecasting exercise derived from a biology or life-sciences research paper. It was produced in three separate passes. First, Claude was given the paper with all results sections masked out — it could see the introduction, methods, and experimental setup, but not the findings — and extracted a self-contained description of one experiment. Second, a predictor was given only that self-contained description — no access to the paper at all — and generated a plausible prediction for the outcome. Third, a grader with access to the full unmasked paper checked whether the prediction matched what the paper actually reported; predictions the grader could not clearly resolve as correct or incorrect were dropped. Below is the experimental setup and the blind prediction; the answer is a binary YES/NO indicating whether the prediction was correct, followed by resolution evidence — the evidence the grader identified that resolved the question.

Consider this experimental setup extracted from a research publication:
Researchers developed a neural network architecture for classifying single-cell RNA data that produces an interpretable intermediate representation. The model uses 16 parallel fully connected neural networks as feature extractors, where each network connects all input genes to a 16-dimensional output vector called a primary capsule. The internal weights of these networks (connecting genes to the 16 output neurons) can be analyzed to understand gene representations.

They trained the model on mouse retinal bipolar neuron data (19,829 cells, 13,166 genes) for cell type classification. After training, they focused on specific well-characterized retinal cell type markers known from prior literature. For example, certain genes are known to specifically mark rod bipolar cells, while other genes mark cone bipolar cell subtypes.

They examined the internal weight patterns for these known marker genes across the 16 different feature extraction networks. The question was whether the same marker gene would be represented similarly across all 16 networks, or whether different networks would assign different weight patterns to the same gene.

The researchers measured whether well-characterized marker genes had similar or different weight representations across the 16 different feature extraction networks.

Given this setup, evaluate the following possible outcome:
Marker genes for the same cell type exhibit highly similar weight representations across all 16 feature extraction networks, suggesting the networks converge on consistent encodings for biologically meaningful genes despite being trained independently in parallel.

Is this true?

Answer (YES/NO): NO